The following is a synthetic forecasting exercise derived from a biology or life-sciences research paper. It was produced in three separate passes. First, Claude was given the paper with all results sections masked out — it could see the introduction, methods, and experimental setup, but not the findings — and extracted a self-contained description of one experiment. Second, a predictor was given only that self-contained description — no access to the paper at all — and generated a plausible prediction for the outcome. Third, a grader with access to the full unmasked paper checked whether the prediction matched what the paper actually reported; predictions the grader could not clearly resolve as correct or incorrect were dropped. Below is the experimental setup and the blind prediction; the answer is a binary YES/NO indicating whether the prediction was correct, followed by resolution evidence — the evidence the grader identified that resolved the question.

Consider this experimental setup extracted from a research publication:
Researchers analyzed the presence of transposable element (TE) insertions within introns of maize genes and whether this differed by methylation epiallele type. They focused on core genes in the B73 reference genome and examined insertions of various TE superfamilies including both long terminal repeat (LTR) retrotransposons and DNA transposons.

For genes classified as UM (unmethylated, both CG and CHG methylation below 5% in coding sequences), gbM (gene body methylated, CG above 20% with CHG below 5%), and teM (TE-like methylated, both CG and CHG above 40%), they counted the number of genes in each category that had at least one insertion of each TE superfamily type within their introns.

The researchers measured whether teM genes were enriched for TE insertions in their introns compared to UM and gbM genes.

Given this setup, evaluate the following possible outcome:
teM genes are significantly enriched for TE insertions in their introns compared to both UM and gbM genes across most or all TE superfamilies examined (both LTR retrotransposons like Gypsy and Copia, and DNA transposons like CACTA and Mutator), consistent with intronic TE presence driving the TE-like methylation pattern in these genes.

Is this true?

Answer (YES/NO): NO